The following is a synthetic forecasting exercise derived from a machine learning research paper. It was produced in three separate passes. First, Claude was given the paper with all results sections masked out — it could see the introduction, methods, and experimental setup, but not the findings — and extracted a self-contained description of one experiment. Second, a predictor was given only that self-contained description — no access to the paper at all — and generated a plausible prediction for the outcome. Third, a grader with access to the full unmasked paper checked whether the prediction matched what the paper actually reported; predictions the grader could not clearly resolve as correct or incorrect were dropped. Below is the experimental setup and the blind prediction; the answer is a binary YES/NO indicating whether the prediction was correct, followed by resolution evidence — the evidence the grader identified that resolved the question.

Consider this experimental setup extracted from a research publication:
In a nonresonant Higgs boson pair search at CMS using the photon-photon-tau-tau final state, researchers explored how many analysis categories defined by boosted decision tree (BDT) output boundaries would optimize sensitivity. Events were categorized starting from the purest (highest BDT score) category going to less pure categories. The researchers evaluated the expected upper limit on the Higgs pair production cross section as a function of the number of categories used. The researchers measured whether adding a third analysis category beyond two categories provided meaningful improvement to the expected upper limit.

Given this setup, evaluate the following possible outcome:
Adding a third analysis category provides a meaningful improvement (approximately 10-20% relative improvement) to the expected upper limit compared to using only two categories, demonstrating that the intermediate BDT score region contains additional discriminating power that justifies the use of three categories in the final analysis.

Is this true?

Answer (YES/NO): NO